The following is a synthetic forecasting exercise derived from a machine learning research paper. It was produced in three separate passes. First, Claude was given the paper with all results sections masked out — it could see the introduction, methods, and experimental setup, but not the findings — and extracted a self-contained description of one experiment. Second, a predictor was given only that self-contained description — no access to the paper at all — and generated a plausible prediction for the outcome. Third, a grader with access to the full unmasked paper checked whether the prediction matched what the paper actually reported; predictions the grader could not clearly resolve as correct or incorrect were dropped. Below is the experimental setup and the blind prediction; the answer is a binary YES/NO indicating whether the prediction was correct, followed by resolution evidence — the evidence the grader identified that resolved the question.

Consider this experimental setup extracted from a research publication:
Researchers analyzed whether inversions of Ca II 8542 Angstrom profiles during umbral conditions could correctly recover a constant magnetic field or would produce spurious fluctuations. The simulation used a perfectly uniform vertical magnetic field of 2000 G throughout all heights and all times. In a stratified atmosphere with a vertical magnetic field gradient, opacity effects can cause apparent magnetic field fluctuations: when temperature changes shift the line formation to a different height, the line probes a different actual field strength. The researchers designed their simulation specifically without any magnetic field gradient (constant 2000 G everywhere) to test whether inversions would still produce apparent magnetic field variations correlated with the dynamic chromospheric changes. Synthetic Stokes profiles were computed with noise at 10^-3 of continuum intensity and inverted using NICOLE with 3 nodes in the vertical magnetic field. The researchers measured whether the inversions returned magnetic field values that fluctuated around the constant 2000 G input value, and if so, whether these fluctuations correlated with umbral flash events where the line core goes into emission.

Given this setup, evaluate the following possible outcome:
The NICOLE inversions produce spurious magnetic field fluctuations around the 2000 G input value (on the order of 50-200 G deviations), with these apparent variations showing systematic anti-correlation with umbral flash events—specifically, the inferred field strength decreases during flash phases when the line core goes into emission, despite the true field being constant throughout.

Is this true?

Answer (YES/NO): NO